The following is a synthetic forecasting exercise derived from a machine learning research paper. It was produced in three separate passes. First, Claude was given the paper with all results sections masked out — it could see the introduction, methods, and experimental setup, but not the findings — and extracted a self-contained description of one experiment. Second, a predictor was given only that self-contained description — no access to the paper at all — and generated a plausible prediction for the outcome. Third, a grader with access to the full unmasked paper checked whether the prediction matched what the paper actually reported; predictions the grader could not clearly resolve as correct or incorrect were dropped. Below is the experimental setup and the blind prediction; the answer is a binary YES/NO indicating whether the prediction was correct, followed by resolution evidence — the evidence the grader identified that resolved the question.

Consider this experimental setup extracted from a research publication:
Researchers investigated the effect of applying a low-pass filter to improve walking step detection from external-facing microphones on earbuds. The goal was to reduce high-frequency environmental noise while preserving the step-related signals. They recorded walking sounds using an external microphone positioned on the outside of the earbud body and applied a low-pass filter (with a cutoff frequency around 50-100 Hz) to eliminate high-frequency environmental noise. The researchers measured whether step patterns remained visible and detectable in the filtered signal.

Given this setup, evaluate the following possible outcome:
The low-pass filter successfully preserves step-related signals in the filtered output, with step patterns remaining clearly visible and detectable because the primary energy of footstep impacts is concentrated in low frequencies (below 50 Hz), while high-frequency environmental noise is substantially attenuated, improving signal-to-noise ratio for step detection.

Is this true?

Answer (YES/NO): NO